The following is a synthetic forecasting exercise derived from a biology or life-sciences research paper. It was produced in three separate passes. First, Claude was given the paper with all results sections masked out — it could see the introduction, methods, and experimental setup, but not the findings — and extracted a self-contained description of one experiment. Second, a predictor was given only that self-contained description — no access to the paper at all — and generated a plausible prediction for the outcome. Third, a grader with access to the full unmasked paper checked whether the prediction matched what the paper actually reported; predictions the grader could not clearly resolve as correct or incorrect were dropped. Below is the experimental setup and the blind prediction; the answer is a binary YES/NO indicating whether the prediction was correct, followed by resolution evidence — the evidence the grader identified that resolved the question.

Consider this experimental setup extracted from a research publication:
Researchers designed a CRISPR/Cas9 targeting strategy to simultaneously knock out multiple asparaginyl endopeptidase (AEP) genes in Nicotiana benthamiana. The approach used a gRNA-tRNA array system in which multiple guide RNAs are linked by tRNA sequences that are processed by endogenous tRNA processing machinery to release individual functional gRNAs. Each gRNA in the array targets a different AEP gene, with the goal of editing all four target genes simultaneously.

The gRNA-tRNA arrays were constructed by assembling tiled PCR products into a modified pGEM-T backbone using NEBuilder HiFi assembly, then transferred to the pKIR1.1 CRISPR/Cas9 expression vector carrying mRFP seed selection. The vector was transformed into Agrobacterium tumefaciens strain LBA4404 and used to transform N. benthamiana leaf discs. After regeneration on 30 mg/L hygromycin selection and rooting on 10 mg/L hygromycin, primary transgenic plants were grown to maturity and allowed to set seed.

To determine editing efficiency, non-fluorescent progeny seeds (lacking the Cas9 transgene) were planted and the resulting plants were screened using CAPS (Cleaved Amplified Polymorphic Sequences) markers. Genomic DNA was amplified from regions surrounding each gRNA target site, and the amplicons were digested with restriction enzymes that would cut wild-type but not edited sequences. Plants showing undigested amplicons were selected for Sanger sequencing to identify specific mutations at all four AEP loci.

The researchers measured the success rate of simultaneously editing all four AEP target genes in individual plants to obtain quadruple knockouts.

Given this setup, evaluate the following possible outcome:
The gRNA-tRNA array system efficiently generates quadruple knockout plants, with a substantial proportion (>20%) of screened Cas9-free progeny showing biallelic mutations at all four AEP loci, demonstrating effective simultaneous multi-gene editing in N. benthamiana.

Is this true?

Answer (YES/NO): NO